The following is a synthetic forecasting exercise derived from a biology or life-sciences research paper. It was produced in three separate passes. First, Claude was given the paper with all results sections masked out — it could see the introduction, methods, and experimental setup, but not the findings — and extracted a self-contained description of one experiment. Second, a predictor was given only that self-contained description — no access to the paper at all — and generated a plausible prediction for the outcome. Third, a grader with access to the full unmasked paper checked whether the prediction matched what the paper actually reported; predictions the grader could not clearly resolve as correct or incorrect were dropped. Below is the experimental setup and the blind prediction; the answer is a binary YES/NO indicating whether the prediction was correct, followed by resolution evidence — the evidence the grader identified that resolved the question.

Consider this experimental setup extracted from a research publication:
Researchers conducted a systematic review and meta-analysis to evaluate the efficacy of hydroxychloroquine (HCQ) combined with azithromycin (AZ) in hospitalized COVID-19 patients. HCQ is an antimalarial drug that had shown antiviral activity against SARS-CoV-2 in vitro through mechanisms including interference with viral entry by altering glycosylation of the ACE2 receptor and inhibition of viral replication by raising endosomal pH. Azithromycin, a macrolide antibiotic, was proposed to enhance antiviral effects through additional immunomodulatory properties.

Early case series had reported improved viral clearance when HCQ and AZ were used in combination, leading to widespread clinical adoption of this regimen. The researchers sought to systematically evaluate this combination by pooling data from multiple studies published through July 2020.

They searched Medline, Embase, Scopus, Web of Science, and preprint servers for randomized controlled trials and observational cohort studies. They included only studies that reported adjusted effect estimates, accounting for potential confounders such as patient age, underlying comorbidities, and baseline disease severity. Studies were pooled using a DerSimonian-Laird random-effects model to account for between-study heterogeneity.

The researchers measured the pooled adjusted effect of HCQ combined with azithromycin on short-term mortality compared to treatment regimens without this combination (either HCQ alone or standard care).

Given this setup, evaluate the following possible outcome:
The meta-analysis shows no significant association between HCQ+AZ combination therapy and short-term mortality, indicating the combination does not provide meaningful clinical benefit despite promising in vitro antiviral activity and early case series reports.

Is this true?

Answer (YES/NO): NO